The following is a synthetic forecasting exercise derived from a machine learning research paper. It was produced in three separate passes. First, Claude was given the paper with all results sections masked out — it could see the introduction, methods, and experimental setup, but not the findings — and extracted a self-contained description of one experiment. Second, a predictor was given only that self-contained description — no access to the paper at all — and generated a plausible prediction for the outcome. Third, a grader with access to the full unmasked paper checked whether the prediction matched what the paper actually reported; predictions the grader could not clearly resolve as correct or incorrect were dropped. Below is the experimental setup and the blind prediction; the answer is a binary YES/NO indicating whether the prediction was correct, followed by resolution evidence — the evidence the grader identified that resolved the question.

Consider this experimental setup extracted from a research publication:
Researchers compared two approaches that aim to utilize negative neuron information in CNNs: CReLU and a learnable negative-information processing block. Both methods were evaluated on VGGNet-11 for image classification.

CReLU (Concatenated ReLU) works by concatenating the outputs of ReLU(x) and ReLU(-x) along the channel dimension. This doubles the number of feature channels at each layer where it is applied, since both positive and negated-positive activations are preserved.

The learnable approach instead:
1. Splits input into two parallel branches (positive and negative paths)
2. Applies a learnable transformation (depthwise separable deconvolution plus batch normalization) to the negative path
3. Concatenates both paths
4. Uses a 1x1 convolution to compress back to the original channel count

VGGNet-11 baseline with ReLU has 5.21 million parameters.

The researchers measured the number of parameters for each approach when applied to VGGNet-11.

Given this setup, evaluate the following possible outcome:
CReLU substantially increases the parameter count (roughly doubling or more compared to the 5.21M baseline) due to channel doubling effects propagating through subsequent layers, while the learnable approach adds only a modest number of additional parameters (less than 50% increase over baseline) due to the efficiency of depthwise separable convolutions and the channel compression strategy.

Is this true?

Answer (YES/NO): YES